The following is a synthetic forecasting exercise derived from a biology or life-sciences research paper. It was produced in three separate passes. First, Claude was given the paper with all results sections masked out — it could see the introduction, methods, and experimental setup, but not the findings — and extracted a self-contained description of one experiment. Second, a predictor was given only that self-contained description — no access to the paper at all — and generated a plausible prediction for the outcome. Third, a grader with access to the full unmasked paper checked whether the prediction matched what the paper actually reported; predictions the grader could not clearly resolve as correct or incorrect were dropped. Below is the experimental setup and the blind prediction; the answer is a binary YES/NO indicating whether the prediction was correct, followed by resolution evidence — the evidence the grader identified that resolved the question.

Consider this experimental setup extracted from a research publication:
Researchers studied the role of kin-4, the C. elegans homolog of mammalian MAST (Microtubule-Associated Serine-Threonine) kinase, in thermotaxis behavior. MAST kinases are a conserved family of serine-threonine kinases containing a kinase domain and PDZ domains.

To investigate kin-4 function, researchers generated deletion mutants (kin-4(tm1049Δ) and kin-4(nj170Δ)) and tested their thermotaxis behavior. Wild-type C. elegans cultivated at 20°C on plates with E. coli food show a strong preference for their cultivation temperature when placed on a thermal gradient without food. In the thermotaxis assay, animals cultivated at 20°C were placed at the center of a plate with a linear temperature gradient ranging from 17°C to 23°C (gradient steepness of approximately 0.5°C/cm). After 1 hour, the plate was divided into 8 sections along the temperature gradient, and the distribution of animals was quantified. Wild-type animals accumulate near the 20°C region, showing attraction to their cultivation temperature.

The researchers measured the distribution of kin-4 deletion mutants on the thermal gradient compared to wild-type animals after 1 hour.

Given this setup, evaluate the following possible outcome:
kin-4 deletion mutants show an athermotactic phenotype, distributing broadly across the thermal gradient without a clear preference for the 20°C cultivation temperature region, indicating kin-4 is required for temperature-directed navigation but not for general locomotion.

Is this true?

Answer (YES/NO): NO